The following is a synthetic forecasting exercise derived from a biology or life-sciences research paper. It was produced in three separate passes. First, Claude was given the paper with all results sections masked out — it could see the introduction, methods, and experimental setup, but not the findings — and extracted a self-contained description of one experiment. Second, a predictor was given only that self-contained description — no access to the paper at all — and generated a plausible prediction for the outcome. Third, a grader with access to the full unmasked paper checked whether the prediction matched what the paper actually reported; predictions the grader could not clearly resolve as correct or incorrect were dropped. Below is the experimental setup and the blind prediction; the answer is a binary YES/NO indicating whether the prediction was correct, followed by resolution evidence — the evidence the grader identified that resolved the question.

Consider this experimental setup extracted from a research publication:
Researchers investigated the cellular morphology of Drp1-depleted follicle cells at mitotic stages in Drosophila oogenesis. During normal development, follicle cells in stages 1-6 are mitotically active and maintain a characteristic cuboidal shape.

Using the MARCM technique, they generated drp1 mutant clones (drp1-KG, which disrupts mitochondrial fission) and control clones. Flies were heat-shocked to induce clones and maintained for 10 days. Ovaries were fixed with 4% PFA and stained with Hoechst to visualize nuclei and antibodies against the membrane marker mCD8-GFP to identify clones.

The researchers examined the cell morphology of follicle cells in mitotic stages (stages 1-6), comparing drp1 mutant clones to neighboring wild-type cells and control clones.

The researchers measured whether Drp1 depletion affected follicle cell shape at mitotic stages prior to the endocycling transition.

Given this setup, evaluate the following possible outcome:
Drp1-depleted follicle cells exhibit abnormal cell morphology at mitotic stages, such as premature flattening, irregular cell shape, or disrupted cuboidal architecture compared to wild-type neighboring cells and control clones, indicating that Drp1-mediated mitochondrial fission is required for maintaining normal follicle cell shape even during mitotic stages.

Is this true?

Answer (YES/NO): YES